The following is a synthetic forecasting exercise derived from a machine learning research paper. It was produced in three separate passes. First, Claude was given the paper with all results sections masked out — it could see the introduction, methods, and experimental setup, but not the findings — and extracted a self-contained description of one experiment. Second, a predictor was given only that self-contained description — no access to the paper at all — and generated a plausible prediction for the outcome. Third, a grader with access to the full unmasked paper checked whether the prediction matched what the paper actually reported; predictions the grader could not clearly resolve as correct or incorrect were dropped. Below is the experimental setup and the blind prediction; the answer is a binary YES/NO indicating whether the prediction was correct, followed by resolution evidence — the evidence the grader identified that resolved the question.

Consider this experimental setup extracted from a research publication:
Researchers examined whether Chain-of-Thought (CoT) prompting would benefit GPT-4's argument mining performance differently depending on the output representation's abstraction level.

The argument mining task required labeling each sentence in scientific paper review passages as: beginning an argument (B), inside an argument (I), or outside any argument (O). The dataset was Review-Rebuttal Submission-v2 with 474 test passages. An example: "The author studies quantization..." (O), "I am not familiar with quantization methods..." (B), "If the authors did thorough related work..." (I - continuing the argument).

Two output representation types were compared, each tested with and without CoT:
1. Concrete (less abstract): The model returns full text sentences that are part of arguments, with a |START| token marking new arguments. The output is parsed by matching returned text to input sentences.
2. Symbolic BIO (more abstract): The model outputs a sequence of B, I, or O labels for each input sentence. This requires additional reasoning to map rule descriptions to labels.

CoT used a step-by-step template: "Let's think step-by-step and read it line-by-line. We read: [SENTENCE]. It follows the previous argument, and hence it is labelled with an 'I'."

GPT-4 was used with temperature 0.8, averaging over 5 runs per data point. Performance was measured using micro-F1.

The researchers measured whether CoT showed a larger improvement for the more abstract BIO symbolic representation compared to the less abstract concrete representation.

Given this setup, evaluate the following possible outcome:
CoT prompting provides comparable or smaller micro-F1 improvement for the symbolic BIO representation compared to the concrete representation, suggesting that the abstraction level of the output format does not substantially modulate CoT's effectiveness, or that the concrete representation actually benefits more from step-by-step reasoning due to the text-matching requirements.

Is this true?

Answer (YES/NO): NO